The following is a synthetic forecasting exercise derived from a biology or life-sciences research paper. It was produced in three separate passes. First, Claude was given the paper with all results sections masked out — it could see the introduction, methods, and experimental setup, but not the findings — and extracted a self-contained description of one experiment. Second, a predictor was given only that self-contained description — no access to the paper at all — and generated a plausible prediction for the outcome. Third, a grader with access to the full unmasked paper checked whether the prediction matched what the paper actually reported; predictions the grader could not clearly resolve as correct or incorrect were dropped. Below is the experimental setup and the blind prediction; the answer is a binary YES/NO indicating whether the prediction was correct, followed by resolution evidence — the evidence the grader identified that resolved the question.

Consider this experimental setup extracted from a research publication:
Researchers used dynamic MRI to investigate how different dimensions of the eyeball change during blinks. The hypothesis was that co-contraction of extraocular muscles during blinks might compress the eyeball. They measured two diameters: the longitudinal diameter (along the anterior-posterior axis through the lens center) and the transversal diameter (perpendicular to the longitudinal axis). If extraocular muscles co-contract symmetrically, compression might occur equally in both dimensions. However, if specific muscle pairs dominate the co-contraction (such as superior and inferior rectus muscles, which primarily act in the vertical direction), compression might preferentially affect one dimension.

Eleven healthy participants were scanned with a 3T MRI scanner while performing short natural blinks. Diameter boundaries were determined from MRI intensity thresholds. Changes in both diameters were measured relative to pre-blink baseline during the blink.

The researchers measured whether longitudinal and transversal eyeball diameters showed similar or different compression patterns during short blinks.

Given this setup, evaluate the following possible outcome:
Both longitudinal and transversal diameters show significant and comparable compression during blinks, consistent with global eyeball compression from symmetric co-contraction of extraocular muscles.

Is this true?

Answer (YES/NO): NO